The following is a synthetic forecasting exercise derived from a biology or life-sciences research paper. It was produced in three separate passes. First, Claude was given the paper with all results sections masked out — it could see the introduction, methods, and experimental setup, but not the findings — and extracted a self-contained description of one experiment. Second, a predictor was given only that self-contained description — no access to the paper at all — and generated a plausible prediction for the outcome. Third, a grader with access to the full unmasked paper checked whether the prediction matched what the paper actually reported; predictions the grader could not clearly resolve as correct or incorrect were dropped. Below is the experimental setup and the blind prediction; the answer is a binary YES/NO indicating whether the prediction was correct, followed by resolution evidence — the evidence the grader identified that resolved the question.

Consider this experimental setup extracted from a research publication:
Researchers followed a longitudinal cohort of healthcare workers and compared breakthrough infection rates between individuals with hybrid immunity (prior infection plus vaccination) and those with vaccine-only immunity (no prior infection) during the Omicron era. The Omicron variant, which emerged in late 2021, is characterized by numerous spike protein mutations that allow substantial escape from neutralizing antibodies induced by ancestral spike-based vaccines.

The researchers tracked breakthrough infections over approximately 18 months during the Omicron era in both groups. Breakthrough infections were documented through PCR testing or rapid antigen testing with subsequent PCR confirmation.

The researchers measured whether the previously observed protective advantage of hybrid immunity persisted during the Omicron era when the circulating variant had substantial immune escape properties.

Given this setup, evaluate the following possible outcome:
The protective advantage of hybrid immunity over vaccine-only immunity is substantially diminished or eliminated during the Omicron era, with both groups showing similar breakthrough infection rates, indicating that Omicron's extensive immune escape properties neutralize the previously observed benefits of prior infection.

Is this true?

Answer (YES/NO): NO